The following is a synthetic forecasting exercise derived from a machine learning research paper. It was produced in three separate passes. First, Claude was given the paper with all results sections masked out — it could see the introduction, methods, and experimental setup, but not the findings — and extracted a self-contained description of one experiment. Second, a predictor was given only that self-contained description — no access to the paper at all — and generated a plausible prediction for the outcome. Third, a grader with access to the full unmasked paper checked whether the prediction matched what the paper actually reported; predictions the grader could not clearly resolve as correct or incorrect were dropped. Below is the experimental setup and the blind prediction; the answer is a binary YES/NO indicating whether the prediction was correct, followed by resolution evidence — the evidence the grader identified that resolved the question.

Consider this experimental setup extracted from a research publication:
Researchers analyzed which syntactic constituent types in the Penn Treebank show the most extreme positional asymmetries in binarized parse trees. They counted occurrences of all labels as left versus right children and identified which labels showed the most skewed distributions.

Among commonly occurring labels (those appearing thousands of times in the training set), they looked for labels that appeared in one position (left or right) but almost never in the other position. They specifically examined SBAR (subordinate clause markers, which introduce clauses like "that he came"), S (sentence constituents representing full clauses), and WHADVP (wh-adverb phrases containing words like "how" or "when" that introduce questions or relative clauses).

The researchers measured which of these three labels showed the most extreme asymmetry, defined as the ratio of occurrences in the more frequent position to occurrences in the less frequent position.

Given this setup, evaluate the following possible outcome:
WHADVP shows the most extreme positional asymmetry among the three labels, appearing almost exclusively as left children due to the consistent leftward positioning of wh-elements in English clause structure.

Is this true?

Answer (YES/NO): YES